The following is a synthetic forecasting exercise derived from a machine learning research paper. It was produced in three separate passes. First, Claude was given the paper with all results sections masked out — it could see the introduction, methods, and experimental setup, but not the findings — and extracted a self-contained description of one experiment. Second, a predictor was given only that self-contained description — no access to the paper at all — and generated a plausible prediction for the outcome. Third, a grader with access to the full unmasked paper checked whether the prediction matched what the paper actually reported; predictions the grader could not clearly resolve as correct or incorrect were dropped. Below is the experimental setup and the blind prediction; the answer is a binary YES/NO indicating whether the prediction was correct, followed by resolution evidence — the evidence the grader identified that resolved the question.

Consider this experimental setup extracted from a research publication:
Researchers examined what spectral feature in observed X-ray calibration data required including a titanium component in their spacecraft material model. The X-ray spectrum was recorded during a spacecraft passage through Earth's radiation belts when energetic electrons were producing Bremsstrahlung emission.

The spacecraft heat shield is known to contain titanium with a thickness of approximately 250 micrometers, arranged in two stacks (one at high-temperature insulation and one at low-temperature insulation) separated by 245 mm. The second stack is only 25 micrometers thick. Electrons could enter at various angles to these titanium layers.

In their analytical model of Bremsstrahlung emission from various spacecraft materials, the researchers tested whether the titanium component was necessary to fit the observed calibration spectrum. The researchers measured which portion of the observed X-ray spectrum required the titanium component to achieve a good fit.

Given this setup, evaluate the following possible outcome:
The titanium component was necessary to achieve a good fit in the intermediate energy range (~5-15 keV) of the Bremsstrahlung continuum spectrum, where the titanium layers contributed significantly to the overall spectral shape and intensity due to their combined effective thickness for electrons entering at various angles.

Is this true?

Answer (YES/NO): NO